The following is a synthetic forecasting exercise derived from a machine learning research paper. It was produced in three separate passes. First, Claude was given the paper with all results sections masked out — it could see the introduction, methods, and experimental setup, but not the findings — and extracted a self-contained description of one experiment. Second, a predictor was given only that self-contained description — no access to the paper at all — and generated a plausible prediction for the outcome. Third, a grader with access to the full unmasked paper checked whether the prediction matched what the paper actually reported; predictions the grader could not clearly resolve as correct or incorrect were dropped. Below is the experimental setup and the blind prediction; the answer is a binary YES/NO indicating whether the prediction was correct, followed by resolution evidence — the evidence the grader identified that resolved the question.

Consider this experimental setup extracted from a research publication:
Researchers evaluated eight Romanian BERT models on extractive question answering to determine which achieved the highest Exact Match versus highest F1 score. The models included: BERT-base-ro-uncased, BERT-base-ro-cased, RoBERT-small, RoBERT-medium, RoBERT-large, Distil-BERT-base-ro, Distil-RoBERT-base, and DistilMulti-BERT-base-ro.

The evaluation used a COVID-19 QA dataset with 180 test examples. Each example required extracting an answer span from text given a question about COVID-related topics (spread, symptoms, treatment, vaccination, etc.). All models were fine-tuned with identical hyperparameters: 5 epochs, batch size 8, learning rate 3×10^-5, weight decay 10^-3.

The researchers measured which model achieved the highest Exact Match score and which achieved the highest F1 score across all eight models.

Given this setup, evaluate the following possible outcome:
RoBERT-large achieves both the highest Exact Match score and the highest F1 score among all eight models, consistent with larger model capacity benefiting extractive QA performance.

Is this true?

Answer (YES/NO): NO